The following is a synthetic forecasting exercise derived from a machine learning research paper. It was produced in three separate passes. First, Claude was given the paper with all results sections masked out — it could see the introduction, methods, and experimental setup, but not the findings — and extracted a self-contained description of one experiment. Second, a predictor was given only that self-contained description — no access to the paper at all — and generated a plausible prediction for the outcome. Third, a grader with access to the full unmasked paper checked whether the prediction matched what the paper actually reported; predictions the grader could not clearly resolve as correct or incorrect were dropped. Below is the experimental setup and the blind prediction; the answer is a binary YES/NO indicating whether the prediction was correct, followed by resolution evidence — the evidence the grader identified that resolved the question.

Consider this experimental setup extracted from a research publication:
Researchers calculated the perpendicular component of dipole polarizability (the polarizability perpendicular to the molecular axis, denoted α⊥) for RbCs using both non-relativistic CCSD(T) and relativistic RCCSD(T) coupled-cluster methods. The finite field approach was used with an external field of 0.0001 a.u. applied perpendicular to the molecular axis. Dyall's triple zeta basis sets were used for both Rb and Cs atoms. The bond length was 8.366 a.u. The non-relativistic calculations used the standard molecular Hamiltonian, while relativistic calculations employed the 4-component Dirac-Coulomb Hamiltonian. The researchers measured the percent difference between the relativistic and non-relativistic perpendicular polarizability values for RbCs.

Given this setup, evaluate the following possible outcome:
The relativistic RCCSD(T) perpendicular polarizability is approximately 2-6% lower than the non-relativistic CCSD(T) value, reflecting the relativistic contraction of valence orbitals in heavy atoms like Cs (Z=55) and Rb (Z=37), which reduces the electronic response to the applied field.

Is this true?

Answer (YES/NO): NO